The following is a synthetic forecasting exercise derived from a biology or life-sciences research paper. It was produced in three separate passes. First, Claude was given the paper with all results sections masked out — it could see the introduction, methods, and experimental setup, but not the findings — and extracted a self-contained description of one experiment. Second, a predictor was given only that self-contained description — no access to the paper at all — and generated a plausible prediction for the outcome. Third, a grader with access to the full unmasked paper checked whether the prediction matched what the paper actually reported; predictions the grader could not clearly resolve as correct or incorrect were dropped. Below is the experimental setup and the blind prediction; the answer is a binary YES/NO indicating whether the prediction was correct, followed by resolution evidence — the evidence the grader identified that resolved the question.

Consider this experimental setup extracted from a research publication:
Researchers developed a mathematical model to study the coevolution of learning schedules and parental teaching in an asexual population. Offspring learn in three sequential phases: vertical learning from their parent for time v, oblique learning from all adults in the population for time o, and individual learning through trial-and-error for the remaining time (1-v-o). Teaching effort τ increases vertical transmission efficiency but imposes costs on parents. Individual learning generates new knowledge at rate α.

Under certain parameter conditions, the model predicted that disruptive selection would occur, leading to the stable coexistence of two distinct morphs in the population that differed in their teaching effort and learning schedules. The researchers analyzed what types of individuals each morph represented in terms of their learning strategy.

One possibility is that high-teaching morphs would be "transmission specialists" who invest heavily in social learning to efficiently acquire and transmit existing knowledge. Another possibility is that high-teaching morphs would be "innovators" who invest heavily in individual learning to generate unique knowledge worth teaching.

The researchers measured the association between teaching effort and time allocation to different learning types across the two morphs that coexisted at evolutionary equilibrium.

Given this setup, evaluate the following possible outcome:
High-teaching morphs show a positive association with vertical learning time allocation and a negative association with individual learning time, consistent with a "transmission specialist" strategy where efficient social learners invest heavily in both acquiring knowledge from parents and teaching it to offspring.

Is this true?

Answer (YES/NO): NO